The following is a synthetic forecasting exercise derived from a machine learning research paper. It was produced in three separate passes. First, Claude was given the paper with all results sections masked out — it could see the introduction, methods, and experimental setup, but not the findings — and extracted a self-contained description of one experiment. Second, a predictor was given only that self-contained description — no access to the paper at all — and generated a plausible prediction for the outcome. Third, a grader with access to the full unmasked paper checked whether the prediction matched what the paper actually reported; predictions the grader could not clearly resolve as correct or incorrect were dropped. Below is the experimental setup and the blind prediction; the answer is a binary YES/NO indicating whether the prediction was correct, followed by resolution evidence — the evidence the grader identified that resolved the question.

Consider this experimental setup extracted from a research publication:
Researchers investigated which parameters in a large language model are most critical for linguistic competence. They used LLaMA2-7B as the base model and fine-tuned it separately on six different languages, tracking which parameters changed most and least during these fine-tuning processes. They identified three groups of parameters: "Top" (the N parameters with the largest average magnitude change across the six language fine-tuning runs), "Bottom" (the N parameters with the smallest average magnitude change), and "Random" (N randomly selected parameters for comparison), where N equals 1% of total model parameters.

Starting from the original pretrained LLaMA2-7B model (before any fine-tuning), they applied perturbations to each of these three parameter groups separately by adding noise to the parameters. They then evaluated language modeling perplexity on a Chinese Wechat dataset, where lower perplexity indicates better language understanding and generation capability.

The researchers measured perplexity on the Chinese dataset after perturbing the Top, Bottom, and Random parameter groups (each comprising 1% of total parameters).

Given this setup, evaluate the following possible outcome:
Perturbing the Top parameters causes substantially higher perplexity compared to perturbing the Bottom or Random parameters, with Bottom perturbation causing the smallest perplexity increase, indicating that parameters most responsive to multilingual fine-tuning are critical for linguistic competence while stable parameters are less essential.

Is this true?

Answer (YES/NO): NO